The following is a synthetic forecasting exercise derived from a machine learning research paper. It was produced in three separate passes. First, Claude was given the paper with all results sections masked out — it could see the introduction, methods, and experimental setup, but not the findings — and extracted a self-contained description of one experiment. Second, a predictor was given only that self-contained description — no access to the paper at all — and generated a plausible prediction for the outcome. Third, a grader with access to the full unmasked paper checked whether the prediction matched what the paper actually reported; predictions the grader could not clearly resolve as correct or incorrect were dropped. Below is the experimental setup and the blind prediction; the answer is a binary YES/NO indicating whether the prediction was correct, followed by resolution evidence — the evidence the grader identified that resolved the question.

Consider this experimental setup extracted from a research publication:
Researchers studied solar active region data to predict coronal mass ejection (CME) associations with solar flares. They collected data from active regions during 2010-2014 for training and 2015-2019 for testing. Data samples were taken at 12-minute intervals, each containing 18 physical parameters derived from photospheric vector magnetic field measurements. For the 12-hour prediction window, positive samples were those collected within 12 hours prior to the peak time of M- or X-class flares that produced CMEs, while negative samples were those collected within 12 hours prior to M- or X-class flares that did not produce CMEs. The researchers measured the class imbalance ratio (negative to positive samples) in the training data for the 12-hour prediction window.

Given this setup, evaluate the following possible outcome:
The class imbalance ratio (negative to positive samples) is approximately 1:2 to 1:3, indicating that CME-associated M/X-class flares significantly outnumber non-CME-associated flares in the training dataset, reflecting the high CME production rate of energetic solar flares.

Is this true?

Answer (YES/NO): NO